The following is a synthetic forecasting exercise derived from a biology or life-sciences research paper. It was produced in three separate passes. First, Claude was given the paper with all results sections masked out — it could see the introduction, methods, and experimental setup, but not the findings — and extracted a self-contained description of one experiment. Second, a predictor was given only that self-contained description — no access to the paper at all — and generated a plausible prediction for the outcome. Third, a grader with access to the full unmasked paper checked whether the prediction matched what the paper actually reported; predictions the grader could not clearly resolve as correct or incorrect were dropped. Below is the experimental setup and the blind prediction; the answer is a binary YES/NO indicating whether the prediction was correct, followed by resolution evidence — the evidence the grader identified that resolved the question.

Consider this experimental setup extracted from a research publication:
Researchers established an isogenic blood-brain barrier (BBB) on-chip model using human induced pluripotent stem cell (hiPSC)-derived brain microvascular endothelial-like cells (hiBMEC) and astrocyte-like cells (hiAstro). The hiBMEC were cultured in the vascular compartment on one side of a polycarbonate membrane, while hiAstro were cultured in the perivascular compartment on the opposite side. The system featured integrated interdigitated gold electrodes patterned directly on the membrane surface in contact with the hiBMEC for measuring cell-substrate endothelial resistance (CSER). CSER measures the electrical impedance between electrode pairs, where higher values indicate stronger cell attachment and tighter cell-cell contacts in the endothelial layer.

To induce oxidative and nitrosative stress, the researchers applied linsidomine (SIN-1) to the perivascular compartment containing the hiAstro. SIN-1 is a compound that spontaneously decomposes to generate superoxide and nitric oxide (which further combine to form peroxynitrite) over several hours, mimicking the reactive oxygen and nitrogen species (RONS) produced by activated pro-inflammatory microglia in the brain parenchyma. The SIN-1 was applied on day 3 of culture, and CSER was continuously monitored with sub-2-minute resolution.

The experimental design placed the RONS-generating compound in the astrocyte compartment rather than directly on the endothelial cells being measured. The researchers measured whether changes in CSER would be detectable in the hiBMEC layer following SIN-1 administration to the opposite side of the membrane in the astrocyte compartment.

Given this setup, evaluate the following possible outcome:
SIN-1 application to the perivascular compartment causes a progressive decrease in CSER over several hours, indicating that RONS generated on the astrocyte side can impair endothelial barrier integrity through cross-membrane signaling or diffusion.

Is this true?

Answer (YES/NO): NO